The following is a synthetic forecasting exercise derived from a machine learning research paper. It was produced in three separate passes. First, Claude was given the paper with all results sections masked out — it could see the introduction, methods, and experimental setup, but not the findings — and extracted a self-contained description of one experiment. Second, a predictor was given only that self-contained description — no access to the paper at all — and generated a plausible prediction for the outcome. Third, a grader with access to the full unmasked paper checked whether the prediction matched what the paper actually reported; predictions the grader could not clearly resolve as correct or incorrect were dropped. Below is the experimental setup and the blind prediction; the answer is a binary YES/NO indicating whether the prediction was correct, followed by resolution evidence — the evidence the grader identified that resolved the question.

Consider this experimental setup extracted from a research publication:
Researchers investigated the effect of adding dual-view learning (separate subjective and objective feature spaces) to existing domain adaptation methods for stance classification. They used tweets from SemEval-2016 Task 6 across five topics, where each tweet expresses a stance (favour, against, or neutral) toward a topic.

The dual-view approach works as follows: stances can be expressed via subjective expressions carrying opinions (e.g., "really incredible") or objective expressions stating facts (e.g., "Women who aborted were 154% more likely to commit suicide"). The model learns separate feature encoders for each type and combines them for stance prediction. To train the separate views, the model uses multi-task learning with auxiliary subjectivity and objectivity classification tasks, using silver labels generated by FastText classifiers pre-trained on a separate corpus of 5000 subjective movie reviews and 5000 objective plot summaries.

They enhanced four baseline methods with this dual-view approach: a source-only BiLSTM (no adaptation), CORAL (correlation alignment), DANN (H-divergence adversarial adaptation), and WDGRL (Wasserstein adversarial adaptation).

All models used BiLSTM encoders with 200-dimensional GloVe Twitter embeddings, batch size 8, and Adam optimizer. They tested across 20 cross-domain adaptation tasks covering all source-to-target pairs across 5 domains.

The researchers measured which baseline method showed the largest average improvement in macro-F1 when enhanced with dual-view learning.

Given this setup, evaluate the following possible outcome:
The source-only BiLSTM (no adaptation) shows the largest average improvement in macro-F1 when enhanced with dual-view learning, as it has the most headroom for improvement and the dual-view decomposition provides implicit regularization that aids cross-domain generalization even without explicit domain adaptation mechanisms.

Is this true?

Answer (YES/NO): NO